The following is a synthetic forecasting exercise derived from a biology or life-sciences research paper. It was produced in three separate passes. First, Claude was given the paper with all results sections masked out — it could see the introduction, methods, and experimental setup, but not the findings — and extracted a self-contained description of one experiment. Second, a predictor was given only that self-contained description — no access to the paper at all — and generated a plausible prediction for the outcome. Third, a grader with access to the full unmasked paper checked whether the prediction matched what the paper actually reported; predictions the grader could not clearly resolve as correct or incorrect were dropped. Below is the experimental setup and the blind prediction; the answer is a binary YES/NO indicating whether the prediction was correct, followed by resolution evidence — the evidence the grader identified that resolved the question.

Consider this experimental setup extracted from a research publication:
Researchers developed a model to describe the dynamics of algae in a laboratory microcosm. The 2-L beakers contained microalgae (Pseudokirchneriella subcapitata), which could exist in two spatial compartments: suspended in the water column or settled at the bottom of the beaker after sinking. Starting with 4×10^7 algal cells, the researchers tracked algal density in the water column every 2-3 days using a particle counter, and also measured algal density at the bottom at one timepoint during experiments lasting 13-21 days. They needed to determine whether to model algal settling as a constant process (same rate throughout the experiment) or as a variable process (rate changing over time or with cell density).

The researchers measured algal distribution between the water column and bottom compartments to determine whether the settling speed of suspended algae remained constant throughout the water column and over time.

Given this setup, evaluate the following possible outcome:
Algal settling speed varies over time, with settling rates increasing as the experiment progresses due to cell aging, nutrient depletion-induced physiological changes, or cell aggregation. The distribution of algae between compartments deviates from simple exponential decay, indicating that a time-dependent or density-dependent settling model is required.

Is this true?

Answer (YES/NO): NO